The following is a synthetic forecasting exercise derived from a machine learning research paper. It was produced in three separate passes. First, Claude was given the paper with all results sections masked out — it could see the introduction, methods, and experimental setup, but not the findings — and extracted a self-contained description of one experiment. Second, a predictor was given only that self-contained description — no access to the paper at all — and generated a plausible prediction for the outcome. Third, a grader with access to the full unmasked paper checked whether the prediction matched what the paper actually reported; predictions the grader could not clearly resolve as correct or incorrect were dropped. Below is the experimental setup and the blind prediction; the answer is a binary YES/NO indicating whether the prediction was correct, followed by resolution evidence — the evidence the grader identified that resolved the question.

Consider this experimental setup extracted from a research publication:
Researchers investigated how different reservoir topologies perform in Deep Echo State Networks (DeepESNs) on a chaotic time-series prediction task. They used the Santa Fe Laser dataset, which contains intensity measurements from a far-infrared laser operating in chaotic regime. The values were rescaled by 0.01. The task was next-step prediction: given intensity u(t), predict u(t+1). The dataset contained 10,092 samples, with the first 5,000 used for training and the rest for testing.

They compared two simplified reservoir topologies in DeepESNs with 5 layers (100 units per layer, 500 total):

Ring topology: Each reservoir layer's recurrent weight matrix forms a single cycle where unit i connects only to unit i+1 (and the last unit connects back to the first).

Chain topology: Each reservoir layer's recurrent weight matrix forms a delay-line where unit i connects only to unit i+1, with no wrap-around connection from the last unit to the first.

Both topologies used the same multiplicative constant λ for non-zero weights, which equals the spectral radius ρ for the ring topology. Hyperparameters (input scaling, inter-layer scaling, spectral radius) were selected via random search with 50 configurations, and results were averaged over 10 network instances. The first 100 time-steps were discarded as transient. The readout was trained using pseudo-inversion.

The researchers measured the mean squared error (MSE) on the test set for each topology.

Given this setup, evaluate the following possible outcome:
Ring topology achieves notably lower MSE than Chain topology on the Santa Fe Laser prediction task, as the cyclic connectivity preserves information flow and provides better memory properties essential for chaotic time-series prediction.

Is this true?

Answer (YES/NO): YES